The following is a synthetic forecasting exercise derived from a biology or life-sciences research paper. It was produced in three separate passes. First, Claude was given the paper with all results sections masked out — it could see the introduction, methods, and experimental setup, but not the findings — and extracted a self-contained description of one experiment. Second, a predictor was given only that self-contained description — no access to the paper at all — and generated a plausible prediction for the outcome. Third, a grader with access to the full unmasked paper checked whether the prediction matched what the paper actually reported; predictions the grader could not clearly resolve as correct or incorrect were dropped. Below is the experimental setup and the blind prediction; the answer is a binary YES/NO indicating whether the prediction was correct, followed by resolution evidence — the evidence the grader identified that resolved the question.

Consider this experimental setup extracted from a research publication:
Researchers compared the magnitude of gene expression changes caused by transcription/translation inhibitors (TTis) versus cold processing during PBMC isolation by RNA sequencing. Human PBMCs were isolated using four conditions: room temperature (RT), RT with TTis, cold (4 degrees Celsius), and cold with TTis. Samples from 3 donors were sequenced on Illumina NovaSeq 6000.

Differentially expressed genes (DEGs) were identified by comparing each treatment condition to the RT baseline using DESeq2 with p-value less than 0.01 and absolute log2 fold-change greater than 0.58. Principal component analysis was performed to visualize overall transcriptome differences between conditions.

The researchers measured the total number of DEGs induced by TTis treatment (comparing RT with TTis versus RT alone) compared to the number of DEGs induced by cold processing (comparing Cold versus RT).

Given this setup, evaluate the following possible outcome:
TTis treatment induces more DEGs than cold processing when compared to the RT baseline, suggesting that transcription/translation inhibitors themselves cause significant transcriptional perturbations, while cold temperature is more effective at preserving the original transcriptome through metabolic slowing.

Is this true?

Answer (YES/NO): YES